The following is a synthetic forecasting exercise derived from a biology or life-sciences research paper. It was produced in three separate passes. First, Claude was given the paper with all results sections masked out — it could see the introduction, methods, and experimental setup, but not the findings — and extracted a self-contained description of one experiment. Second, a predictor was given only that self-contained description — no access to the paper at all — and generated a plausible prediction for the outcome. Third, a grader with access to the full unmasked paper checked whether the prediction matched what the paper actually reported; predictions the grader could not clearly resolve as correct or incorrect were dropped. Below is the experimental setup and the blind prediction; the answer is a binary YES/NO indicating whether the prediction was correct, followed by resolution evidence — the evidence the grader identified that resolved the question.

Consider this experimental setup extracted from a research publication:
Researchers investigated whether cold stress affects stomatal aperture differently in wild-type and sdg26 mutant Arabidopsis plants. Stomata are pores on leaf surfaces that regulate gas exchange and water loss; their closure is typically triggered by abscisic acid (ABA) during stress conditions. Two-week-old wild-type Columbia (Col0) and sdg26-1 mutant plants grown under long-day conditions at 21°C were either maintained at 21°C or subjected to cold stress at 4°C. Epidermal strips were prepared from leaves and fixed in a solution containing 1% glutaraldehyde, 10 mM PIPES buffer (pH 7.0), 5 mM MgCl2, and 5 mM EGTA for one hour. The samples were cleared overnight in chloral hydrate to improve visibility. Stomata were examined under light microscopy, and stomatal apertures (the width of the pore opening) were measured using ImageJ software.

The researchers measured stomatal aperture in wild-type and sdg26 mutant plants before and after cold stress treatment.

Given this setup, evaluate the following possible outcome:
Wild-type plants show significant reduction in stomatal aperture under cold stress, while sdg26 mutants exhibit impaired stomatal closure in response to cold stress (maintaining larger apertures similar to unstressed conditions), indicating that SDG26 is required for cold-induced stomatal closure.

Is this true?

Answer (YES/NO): YES